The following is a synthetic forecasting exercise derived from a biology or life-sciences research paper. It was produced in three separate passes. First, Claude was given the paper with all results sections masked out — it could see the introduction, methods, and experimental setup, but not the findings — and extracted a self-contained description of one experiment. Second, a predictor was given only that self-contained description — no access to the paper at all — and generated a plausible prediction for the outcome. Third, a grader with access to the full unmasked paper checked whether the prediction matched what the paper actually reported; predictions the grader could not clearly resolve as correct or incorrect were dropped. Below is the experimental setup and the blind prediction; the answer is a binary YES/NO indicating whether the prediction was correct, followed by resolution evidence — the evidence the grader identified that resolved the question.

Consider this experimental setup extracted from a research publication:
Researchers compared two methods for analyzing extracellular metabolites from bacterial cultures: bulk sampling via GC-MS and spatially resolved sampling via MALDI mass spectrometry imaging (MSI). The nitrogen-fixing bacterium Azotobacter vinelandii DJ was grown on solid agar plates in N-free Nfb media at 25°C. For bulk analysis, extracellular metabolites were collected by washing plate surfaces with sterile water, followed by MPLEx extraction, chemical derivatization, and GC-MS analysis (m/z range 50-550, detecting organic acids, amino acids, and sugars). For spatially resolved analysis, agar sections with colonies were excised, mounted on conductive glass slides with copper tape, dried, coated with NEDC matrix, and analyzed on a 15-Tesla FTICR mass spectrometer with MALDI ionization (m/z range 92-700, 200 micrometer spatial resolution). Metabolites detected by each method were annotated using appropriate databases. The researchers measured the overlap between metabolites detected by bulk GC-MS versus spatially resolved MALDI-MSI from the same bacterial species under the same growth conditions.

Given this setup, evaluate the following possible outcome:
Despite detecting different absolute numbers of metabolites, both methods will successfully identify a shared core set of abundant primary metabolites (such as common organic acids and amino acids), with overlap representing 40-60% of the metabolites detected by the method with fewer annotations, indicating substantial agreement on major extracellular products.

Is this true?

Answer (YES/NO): NO